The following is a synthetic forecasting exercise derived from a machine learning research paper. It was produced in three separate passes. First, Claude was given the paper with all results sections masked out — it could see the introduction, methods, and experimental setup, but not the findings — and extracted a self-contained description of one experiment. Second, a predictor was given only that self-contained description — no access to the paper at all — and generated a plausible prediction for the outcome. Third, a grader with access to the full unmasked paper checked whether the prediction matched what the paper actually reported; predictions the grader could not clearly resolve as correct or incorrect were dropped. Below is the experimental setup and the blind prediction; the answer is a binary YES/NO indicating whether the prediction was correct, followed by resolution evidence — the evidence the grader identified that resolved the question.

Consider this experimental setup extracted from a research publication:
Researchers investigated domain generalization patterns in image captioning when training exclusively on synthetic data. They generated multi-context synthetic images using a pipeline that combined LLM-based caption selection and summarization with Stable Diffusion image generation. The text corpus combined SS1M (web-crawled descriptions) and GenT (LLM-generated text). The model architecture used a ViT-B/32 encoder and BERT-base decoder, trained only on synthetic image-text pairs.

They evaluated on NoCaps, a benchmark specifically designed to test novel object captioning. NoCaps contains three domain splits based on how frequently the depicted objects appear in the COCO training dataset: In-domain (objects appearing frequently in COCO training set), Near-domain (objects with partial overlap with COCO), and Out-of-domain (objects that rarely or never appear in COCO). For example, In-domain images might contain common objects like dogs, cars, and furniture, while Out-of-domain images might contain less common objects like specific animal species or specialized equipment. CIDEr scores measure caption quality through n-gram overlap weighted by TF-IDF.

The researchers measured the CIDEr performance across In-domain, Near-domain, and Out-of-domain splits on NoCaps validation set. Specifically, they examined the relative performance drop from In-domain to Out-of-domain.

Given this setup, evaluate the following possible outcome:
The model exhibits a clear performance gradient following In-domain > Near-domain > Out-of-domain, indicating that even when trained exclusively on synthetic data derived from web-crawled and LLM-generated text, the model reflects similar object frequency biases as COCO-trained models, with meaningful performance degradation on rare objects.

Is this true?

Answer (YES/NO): YES